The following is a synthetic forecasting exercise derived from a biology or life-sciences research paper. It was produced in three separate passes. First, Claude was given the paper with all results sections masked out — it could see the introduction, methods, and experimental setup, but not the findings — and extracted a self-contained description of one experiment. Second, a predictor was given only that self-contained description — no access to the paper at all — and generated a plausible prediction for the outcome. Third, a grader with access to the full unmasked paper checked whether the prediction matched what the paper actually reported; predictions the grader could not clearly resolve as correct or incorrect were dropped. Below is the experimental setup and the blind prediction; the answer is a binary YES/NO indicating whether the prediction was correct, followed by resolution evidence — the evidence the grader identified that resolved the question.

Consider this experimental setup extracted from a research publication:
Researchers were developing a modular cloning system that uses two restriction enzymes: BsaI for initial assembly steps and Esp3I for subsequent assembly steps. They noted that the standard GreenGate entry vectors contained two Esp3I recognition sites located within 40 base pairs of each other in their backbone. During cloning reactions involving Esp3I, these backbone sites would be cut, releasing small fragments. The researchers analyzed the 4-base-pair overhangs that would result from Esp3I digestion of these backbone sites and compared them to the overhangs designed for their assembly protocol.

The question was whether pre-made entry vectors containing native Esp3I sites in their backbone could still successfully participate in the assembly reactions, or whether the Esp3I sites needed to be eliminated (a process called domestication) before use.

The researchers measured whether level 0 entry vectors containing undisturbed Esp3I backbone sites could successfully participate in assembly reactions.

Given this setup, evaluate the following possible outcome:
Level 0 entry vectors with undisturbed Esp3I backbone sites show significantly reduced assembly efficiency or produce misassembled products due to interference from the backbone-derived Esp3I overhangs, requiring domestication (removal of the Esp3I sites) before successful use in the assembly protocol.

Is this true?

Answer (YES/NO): NO